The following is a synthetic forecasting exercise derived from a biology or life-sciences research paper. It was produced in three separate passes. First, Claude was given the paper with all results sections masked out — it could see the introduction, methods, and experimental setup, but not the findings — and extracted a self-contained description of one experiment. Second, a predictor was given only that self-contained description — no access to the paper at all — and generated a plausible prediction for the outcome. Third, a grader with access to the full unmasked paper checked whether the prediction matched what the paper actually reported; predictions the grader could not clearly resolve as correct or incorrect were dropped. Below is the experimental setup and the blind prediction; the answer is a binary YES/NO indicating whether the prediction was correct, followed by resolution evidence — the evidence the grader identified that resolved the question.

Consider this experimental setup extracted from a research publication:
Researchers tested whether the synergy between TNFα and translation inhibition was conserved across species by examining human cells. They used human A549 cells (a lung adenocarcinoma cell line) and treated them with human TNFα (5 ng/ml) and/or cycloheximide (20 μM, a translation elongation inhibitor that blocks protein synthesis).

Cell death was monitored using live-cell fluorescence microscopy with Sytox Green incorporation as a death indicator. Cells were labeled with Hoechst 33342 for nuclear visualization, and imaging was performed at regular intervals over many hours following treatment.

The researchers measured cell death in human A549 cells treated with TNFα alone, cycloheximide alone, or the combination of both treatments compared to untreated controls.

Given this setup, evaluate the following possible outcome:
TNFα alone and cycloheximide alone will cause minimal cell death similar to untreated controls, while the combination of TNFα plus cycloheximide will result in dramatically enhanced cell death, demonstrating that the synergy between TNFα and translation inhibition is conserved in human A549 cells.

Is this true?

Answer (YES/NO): YES